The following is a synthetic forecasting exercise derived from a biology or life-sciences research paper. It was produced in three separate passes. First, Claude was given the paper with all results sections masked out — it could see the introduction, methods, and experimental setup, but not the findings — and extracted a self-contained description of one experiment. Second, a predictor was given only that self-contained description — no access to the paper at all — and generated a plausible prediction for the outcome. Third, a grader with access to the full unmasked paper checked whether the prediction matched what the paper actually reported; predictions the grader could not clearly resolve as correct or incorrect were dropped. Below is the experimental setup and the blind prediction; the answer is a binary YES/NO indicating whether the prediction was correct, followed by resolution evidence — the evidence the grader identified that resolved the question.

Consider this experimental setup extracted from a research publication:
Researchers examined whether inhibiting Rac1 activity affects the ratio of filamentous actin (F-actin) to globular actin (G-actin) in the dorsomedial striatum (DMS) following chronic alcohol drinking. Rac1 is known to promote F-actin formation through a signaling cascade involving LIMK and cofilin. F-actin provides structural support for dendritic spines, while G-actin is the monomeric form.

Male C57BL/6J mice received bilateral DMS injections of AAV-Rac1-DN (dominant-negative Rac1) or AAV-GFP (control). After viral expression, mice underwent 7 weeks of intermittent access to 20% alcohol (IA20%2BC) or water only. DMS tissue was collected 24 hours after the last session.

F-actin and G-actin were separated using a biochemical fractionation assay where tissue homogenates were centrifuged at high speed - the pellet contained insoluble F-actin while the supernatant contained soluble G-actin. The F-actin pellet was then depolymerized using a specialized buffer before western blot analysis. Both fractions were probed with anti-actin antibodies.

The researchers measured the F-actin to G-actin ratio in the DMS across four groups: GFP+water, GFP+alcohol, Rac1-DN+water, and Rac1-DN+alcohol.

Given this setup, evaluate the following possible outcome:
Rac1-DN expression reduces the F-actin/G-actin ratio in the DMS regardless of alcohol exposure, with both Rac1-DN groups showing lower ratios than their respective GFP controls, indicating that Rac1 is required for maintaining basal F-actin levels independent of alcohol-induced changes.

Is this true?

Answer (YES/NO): YES